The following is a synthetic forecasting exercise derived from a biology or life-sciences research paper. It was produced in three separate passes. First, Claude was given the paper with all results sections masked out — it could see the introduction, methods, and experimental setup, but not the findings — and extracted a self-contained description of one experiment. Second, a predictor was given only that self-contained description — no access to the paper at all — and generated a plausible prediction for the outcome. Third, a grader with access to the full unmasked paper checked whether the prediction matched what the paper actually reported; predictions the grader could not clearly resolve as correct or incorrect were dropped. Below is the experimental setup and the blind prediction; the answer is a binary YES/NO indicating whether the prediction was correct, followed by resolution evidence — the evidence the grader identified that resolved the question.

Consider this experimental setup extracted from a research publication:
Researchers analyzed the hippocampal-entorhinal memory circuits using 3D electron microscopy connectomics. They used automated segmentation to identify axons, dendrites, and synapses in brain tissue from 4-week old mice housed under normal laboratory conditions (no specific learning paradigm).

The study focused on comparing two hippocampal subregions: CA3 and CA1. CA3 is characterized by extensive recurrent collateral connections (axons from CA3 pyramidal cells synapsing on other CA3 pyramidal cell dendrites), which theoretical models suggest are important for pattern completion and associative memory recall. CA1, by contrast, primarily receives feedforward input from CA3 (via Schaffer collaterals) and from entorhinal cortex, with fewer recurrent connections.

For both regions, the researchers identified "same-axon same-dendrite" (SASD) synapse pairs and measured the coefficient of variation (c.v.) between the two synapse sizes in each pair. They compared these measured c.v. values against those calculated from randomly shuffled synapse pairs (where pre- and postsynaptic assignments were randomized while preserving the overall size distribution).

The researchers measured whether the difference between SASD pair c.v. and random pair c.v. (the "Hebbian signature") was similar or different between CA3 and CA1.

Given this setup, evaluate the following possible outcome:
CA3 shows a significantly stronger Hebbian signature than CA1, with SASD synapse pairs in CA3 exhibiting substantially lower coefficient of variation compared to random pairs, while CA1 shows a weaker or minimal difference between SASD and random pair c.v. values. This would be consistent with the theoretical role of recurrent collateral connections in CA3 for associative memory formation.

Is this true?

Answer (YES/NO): NO